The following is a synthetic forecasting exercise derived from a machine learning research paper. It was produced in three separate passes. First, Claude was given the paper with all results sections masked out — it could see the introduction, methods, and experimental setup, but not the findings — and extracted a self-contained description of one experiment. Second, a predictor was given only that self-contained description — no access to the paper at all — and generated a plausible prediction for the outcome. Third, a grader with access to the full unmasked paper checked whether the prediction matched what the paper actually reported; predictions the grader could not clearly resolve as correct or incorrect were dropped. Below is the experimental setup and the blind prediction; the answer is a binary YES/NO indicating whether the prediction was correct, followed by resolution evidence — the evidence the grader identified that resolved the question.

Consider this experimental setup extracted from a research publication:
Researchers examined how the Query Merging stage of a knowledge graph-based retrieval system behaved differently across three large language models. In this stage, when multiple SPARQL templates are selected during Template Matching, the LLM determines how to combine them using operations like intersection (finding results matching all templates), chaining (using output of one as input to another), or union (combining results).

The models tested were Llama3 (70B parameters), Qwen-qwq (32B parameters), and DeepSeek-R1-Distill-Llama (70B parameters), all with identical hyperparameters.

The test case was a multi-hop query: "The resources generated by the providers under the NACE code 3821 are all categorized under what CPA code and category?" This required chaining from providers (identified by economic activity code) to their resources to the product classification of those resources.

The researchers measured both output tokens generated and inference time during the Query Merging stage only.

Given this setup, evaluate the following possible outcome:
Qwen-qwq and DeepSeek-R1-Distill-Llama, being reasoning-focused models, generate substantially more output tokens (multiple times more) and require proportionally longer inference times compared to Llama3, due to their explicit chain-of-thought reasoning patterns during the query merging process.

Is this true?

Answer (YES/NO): YES